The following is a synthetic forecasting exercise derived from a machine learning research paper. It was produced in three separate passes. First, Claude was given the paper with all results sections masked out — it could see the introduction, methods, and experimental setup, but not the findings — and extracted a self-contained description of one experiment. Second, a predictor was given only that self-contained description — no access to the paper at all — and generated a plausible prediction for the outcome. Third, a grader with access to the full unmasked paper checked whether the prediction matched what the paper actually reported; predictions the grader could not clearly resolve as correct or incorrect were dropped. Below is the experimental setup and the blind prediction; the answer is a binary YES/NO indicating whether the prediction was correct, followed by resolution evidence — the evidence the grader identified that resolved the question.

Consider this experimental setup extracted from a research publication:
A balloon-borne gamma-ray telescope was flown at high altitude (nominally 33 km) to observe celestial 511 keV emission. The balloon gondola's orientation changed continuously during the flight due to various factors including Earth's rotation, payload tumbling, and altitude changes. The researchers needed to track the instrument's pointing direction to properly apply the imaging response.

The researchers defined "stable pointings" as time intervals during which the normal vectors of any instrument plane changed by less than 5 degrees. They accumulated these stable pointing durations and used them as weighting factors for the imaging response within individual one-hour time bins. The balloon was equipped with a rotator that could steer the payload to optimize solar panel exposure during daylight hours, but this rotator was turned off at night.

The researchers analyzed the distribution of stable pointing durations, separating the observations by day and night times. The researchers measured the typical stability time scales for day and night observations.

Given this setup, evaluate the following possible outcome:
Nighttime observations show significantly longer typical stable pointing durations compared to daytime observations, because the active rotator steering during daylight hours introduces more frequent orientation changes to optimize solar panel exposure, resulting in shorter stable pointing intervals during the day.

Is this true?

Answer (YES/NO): NO